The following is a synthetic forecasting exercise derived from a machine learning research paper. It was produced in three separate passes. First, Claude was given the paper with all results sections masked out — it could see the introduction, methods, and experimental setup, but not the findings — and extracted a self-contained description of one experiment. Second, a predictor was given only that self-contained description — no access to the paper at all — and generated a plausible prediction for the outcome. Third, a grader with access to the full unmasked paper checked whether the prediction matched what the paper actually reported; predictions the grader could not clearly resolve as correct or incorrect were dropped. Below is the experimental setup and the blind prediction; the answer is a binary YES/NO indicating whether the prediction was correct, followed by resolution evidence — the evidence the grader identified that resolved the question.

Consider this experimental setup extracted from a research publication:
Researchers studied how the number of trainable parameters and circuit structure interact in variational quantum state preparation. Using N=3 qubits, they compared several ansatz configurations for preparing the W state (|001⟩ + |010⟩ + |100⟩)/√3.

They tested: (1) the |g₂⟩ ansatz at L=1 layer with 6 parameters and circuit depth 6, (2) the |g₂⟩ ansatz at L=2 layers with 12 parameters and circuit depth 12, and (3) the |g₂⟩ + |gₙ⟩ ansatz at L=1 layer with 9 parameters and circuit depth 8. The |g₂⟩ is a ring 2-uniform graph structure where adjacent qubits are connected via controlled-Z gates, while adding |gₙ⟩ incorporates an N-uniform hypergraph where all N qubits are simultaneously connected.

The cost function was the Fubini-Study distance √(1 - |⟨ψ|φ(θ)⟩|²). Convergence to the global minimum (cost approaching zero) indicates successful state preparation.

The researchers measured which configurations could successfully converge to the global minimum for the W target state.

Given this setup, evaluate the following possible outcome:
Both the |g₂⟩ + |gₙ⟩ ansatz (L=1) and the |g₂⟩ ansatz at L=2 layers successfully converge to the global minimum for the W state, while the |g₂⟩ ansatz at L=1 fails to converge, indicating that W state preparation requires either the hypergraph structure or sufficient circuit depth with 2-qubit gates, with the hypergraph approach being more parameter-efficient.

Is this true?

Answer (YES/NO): YES